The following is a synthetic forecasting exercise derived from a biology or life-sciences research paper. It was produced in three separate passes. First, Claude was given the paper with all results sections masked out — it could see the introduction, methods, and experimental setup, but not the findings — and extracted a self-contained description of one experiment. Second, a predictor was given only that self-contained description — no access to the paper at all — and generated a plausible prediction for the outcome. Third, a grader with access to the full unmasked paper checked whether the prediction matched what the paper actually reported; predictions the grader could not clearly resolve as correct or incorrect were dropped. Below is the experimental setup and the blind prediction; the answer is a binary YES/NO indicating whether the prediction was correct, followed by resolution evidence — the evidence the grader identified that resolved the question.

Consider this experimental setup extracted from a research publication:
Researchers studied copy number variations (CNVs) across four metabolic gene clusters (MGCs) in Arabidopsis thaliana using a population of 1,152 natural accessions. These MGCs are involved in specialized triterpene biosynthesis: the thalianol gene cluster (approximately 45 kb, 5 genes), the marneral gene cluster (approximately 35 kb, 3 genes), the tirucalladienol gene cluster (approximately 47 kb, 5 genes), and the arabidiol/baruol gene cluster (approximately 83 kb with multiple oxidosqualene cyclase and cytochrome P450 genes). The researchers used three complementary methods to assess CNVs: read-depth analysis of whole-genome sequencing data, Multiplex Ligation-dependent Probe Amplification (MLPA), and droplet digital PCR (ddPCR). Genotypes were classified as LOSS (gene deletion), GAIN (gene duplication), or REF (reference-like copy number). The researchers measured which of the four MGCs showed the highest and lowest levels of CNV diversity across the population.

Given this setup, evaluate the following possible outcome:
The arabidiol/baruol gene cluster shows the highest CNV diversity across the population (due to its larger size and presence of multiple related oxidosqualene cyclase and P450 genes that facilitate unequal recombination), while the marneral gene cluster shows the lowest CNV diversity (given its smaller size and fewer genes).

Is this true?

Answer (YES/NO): YES